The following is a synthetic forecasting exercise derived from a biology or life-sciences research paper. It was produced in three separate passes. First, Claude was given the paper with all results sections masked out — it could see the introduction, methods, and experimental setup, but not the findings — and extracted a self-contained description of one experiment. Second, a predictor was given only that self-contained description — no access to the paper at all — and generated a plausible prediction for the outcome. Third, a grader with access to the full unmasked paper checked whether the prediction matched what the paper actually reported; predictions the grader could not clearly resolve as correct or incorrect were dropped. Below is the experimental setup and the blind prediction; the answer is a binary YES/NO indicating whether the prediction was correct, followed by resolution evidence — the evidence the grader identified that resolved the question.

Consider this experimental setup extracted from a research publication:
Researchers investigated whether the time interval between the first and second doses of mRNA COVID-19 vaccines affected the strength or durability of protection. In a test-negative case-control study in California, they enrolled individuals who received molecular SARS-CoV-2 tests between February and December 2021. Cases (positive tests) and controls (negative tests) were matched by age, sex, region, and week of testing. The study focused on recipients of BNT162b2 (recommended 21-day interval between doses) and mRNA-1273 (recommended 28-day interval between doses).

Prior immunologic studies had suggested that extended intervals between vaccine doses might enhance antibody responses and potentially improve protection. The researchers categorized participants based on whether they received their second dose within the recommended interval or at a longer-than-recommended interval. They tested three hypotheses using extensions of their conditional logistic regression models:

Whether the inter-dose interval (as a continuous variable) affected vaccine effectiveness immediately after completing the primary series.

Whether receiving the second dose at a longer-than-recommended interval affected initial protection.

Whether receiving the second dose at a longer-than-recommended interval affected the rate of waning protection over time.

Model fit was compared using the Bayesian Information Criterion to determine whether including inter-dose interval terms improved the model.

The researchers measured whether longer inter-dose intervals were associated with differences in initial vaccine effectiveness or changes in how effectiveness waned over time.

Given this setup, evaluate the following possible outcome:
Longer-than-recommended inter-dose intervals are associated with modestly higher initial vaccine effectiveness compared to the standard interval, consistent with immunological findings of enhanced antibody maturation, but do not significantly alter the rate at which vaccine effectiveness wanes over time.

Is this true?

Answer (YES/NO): YES